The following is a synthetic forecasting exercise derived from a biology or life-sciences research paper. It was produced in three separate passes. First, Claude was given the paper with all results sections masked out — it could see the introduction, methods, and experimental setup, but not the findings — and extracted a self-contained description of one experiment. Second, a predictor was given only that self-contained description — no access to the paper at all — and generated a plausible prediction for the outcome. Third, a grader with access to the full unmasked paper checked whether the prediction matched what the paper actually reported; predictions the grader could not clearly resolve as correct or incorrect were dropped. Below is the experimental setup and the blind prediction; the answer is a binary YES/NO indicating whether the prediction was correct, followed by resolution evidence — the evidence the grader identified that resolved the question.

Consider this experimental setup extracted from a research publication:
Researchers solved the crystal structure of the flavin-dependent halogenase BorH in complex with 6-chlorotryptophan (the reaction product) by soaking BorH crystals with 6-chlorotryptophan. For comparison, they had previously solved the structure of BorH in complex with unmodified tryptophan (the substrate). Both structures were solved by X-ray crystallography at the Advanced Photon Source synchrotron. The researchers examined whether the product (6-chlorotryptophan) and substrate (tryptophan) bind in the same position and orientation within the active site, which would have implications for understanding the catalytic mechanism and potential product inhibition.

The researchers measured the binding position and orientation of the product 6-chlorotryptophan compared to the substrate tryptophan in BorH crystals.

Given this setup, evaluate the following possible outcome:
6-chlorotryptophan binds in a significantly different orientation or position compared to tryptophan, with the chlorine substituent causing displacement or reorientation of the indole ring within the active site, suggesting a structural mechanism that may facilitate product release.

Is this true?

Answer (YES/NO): NO